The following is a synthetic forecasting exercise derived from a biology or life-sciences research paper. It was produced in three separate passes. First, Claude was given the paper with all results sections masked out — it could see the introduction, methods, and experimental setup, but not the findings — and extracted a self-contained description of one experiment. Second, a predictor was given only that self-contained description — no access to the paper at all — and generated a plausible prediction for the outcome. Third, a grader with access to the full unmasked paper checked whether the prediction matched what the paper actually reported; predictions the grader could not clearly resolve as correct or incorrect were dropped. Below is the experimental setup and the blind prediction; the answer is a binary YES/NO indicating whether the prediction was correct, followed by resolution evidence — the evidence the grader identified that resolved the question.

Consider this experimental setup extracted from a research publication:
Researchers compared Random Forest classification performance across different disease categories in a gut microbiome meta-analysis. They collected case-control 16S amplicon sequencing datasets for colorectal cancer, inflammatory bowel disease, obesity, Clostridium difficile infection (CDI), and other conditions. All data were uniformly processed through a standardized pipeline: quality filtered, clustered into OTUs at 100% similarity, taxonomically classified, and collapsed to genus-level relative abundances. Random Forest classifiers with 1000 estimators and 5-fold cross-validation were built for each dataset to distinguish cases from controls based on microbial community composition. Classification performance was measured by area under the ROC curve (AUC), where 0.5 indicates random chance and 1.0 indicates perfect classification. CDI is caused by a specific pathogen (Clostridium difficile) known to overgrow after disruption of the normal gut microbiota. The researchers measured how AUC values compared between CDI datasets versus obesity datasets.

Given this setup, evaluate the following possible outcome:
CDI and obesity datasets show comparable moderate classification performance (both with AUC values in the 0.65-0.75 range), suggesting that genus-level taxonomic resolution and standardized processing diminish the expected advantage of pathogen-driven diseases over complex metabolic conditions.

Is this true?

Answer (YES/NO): NO